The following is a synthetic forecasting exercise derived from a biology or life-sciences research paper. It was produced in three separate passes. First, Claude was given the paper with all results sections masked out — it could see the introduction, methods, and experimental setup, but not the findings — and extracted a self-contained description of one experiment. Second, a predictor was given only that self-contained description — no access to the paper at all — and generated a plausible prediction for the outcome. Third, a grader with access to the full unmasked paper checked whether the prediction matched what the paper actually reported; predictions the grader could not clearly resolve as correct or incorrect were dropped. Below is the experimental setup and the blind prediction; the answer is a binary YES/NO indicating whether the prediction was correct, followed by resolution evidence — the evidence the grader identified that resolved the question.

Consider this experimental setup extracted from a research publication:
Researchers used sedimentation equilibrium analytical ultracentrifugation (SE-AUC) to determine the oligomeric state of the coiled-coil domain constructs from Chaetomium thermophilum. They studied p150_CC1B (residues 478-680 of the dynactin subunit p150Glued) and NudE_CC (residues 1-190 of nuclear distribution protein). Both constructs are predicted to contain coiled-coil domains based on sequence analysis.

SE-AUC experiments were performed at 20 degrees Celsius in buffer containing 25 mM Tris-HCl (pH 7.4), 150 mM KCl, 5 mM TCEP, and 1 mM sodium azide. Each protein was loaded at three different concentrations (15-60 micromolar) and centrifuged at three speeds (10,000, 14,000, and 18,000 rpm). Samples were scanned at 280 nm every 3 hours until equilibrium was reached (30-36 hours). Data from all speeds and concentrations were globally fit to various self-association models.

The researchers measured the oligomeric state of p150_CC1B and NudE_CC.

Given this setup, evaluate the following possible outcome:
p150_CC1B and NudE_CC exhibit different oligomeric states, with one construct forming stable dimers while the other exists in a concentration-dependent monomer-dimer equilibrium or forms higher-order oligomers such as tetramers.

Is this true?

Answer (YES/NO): NO